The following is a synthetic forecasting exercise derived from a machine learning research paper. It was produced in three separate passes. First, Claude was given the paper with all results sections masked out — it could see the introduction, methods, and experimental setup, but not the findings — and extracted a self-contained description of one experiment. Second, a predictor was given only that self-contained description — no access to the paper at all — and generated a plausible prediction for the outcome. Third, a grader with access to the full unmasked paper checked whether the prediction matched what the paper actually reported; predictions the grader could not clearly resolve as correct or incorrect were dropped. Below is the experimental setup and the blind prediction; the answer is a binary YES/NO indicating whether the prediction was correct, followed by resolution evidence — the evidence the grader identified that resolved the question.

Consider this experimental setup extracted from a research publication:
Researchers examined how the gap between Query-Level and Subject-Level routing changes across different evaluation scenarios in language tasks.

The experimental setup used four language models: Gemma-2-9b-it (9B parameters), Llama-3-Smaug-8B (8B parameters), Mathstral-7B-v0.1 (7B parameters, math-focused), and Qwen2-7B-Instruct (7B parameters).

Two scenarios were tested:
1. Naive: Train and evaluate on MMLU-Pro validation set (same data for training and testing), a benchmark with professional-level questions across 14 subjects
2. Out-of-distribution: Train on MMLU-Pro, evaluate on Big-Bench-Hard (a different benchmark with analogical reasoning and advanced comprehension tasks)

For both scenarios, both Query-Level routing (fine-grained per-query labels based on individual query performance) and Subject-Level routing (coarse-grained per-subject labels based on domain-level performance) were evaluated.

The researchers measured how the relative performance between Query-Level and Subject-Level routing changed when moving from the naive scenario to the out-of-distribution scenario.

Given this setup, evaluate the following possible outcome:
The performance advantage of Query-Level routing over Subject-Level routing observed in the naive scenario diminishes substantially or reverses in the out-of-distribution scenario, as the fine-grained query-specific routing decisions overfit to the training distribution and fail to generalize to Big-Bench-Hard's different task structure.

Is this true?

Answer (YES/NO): YES